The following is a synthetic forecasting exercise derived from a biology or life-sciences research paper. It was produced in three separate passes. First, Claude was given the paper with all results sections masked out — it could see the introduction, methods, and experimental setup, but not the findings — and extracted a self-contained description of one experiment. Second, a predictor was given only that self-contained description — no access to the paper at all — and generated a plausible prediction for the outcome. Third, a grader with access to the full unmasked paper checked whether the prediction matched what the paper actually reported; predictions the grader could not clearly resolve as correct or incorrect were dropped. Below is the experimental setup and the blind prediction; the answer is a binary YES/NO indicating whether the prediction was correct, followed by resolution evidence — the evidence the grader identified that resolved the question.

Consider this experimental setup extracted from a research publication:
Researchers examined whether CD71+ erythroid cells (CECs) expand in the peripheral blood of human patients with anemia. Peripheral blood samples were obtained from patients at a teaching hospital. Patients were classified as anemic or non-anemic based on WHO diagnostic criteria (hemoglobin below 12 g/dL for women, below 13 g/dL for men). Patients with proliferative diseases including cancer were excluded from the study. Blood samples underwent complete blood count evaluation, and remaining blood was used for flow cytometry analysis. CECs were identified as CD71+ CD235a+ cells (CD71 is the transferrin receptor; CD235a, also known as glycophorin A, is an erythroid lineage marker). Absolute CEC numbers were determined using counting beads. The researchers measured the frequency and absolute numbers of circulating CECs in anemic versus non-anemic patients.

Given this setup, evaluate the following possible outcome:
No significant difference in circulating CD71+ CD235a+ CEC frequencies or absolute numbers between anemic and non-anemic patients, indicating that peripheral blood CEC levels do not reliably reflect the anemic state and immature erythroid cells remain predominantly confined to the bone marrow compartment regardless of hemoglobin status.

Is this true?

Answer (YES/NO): NO